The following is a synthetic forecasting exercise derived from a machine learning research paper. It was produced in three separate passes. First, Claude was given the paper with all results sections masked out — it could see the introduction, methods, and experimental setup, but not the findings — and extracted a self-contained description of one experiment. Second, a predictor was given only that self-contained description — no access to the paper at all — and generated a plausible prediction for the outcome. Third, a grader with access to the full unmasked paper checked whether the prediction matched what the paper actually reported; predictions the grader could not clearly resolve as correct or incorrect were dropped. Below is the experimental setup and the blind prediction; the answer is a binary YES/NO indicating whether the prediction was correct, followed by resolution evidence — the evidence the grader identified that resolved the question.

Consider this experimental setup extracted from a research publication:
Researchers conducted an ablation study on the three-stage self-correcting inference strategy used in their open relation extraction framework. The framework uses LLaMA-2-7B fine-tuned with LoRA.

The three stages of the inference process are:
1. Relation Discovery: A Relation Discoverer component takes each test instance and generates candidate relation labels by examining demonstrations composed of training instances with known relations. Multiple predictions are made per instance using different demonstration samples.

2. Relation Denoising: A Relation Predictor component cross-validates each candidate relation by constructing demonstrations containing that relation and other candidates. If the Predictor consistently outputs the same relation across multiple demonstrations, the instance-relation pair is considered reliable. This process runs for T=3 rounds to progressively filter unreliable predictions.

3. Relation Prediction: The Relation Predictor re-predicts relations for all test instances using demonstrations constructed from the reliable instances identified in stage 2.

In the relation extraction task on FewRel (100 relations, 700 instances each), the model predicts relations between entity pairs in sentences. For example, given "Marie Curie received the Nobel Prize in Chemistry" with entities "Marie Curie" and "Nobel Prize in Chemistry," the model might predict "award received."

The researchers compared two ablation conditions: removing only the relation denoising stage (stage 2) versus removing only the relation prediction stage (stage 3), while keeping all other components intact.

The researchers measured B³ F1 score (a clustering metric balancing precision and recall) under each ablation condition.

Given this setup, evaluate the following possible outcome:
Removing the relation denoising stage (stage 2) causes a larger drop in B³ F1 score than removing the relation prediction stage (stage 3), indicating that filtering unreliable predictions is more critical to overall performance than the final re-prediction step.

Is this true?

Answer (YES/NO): YES